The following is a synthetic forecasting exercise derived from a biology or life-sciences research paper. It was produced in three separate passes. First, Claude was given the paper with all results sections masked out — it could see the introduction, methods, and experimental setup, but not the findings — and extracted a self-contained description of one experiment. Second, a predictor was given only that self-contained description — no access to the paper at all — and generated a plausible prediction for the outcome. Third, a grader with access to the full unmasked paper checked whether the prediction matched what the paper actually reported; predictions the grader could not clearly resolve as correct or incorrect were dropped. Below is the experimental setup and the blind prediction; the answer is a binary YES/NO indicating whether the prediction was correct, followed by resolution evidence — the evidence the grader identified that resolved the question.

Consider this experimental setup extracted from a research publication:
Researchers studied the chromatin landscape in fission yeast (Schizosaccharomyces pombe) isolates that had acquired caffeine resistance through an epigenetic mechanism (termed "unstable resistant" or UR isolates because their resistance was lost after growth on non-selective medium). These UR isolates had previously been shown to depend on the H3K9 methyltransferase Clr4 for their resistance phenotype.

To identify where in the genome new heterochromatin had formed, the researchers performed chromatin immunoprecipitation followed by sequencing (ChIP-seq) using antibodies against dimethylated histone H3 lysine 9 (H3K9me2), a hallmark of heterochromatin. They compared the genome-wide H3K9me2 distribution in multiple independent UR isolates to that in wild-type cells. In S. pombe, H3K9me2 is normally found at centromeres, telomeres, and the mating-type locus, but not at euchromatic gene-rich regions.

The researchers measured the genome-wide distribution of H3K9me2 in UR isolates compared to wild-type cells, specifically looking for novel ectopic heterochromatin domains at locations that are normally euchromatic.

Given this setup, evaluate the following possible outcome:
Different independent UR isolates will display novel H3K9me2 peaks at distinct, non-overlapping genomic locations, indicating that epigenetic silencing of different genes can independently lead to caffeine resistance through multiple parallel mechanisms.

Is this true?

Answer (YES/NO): NO